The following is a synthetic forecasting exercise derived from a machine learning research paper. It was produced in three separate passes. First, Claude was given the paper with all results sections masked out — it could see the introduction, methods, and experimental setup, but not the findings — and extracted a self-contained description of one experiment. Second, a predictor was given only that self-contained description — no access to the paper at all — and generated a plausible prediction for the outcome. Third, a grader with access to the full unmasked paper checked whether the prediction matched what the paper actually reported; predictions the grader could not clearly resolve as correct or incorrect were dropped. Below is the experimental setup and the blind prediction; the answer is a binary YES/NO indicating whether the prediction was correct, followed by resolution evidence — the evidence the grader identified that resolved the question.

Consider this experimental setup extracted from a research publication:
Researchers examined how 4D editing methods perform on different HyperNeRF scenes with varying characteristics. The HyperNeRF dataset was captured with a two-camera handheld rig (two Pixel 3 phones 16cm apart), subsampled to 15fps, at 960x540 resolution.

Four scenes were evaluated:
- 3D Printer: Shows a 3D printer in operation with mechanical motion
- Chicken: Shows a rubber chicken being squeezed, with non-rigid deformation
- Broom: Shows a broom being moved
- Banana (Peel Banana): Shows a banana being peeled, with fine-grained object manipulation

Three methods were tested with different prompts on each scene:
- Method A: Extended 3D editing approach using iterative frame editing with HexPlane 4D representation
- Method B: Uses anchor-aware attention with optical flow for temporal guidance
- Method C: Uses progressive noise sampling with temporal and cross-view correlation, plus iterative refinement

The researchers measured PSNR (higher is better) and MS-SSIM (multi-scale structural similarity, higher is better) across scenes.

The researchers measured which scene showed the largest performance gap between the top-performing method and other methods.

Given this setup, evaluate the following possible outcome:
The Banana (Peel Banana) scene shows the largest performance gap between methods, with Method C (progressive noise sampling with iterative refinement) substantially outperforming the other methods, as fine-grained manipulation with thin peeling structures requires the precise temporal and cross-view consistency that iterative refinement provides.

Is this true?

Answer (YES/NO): NO